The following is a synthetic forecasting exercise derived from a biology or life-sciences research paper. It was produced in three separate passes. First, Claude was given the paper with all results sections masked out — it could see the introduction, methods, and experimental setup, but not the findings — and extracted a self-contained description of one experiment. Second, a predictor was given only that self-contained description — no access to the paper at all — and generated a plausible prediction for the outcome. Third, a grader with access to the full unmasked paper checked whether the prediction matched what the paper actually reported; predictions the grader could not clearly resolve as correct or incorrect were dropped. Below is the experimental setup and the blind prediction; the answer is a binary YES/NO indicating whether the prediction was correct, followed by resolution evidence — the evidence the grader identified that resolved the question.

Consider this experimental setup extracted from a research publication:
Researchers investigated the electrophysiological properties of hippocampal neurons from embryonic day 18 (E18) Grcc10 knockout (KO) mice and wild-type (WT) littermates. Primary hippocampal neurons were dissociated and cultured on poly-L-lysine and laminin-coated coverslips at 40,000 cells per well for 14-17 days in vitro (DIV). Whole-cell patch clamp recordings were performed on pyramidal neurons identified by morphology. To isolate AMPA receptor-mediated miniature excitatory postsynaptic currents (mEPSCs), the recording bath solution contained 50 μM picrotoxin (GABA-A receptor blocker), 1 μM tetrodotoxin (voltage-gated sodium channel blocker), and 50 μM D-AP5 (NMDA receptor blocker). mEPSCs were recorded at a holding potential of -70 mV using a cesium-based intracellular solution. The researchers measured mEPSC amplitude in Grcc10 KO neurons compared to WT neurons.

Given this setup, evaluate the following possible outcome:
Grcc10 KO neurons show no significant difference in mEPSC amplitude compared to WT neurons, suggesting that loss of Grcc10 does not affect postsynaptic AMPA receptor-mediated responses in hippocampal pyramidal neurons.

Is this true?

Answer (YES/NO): NO